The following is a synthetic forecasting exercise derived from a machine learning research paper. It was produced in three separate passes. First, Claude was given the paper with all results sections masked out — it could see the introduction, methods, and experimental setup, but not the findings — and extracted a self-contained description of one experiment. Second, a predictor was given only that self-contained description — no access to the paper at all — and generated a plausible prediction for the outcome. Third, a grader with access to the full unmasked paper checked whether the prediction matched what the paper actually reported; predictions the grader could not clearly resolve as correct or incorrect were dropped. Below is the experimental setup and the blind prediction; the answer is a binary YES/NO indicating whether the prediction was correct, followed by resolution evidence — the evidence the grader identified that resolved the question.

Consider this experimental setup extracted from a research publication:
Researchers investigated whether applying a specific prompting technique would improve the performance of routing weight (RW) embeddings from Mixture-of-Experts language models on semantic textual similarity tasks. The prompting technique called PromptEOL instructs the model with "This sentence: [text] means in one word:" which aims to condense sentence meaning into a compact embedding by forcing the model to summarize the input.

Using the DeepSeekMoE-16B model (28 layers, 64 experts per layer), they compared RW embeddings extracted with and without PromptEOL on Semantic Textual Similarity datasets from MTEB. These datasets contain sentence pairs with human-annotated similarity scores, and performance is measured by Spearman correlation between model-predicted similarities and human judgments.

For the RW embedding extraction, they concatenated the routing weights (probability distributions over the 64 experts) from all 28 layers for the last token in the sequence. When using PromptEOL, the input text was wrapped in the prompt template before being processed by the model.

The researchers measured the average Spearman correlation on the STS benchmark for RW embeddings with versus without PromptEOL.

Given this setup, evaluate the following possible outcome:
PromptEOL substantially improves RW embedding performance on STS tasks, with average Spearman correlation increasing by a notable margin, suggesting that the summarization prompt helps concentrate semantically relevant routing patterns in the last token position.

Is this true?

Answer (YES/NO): YES